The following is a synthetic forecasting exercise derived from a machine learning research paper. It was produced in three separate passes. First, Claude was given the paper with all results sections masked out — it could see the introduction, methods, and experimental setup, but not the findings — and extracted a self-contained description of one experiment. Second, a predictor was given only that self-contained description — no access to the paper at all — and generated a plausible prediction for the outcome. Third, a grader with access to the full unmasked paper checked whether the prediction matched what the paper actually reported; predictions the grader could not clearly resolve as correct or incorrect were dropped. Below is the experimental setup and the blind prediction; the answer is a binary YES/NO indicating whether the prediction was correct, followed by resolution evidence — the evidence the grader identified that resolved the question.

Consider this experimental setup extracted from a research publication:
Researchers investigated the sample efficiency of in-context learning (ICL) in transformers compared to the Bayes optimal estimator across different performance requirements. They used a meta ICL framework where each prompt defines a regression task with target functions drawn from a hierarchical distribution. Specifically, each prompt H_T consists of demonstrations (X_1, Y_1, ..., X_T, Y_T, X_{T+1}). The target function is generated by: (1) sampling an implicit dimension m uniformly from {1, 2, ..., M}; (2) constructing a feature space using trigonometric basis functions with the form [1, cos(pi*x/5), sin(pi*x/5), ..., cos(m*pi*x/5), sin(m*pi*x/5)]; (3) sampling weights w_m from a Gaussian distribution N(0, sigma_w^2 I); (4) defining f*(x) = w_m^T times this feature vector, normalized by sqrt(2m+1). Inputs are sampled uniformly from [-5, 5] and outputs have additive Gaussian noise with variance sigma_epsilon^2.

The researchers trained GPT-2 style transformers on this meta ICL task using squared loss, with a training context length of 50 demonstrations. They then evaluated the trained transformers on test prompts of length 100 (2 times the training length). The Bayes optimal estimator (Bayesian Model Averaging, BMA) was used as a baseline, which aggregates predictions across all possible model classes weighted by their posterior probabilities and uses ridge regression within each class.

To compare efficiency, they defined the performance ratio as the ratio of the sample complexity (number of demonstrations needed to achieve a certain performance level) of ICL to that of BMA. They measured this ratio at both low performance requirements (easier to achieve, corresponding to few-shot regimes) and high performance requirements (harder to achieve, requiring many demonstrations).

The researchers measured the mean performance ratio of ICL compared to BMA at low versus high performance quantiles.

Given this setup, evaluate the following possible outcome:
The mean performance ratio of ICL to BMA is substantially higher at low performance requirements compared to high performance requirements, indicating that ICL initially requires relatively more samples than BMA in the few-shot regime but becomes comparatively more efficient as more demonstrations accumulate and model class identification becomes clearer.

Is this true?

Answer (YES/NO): NO